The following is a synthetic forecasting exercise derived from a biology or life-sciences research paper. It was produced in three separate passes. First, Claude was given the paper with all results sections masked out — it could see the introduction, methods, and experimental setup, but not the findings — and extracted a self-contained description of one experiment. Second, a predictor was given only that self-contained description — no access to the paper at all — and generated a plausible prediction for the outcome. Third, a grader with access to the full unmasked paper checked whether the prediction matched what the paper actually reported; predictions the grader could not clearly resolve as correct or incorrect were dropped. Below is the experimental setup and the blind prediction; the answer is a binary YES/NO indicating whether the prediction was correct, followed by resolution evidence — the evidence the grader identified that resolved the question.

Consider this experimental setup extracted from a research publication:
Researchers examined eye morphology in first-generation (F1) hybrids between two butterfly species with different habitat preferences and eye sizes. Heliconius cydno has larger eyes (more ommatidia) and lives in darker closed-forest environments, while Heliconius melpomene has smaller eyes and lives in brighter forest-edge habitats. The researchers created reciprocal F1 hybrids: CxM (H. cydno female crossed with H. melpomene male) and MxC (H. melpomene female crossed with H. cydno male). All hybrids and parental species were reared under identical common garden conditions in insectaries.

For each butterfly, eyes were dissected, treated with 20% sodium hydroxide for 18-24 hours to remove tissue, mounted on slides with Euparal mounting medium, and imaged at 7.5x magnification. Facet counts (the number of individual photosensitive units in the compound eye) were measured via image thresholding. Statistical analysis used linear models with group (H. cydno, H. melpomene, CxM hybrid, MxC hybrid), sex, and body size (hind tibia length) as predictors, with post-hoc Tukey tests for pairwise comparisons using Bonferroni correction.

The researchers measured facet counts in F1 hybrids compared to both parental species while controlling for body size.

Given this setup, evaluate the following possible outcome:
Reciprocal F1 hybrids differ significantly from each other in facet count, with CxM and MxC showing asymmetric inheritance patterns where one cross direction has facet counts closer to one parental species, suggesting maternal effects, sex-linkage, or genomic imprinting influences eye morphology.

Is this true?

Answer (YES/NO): NO